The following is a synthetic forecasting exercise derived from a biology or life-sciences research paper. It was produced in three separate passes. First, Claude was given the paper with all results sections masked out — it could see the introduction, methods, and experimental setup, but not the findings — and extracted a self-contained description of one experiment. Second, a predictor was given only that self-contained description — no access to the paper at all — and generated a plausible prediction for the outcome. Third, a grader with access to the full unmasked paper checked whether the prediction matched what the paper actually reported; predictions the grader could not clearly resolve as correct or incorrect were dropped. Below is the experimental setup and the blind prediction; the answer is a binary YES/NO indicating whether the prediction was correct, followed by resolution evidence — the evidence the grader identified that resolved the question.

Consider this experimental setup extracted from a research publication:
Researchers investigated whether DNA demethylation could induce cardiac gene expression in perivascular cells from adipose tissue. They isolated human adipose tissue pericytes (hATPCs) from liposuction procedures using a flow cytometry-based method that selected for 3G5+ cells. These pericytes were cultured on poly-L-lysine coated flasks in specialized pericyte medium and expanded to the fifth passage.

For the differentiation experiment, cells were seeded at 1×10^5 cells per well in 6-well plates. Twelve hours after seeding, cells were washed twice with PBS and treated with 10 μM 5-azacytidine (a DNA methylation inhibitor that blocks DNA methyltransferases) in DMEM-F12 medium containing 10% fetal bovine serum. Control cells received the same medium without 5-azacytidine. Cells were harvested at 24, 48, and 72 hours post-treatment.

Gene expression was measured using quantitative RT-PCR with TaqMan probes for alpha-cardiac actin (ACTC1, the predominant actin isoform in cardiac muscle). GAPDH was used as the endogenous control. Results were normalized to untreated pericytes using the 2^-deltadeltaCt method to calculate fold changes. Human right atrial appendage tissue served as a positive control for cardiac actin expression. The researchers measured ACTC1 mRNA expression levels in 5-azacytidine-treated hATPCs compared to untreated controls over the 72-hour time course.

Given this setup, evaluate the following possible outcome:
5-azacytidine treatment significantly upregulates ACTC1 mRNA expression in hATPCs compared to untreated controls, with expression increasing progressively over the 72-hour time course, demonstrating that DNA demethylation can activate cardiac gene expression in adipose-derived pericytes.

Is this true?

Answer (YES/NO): NO